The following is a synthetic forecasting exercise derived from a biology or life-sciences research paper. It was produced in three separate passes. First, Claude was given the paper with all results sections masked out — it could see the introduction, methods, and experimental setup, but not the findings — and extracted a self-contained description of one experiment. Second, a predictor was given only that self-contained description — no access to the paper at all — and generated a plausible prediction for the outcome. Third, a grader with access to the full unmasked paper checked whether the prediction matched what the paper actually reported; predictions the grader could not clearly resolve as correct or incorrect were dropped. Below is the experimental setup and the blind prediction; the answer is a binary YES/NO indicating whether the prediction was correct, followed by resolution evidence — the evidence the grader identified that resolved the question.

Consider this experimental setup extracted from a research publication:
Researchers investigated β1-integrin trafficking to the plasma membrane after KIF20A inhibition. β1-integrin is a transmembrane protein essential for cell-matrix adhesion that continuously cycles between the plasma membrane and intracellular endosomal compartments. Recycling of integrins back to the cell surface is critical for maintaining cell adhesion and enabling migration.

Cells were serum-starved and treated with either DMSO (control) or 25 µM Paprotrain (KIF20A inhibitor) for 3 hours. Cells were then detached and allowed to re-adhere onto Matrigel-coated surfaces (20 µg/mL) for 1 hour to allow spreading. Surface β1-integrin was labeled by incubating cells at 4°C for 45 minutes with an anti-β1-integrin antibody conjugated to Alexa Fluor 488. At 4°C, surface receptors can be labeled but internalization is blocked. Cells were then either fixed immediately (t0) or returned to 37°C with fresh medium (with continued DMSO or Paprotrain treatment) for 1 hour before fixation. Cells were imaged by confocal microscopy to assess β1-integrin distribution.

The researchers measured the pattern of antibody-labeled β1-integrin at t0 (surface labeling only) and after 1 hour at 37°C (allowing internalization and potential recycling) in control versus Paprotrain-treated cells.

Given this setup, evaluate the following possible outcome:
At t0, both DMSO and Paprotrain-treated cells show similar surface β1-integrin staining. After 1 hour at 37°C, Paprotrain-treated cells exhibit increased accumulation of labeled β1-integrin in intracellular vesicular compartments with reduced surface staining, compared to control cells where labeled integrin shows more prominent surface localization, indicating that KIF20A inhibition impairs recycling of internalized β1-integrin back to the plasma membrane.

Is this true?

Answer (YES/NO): YES